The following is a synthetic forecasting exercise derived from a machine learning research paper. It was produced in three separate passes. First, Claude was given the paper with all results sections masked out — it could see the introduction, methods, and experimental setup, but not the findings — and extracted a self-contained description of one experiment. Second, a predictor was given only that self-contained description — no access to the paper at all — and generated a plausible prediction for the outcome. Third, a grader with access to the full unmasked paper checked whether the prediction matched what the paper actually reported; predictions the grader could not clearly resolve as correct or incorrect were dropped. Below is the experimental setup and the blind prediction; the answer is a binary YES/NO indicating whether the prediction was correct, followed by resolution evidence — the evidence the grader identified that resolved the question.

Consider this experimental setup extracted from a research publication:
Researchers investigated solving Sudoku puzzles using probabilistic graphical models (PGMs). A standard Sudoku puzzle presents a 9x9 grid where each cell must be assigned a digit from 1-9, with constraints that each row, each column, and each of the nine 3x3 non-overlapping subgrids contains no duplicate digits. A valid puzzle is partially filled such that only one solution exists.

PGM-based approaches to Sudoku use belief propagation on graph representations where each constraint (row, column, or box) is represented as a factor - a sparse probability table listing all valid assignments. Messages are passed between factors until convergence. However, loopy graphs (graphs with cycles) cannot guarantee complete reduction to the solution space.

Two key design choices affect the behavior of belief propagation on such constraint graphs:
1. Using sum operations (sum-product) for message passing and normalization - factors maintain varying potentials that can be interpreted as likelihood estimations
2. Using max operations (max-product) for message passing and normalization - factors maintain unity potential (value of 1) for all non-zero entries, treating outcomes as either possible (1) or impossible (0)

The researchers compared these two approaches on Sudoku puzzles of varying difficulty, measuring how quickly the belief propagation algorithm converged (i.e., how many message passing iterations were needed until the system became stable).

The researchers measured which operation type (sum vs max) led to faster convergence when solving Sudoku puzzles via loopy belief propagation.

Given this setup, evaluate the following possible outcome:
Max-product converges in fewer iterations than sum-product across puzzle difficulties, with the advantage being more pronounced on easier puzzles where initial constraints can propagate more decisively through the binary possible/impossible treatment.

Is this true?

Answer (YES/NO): NO